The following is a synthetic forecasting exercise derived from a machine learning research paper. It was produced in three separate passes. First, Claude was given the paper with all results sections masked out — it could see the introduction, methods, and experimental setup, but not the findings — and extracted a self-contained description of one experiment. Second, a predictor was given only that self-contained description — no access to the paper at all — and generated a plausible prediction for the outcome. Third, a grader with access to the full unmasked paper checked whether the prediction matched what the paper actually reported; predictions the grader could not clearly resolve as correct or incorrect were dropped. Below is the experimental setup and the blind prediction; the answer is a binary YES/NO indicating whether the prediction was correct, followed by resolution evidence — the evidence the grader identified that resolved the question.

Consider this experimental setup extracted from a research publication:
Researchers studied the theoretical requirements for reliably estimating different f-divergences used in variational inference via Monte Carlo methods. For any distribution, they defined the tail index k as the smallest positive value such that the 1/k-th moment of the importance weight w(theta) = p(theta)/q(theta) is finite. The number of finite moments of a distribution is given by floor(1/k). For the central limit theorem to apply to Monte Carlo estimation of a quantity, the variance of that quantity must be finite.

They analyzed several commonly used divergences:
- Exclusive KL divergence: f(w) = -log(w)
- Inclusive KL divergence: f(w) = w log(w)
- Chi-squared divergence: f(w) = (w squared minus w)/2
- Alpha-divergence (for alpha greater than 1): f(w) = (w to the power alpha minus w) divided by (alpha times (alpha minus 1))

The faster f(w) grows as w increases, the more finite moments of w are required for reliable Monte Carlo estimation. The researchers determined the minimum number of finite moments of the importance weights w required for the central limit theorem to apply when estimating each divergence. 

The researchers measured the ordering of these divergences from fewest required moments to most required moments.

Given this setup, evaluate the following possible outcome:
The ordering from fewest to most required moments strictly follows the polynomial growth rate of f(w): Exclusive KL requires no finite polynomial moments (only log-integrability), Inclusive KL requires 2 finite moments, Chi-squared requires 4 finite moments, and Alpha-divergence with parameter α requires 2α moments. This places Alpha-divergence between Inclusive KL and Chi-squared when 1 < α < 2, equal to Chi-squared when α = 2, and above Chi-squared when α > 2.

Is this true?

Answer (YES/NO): NO